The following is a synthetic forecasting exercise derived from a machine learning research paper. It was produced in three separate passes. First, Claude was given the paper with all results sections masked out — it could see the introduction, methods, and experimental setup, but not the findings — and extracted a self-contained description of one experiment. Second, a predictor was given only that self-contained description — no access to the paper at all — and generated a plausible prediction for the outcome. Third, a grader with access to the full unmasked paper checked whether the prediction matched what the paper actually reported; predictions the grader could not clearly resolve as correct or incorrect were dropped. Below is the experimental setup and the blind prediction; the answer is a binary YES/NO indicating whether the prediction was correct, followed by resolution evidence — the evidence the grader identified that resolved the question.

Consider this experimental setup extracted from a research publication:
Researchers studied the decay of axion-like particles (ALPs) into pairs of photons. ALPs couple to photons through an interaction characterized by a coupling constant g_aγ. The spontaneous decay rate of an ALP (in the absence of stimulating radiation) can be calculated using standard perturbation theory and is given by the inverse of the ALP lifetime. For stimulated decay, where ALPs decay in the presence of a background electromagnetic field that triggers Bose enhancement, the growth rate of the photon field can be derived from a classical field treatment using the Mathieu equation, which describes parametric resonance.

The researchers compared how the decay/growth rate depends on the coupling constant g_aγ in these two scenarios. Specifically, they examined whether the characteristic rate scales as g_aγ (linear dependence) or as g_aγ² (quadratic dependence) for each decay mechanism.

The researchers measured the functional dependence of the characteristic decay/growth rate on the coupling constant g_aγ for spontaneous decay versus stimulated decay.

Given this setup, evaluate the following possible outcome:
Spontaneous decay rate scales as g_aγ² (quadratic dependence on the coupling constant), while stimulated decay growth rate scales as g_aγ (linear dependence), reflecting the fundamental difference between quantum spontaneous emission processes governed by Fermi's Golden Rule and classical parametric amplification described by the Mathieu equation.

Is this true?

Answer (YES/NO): YES